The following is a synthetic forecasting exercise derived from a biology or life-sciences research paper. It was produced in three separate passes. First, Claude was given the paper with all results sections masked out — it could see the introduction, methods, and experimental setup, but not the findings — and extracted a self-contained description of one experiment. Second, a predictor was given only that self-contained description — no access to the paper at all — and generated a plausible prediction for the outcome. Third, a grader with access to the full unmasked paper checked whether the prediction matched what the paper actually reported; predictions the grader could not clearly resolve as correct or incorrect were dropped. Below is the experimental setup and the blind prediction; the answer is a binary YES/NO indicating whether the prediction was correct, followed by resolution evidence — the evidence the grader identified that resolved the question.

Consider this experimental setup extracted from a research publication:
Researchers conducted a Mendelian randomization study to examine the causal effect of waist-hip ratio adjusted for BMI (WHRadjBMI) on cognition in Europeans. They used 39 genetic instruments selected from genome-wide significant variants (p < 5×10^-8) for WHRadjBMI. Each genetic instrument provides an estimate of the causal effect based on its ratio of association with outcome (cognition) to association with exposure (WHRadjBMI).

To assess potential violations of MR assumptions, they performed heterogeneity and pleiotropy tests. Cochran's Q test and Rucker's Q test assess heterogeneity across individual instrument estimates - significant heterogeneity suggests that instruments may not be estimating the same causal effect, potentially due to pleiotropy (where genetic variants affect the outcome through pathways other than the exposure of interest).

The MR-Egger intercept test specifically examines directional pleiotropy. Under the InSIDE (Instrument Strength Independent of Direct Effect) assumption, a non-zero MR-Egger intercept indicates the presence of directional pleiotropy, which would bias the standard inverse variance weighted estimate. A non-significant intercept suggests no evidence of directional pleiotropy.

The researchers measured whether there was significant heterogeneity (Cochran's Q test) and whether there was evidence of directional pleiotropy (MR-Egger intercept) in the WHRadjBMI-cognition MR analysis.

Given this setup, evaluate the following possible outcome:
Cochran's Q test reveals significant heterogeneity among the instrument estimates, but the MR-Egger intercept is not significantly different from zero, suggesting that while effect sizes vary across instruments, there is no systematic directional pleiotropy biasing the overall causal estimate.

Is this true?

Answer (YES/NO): YES